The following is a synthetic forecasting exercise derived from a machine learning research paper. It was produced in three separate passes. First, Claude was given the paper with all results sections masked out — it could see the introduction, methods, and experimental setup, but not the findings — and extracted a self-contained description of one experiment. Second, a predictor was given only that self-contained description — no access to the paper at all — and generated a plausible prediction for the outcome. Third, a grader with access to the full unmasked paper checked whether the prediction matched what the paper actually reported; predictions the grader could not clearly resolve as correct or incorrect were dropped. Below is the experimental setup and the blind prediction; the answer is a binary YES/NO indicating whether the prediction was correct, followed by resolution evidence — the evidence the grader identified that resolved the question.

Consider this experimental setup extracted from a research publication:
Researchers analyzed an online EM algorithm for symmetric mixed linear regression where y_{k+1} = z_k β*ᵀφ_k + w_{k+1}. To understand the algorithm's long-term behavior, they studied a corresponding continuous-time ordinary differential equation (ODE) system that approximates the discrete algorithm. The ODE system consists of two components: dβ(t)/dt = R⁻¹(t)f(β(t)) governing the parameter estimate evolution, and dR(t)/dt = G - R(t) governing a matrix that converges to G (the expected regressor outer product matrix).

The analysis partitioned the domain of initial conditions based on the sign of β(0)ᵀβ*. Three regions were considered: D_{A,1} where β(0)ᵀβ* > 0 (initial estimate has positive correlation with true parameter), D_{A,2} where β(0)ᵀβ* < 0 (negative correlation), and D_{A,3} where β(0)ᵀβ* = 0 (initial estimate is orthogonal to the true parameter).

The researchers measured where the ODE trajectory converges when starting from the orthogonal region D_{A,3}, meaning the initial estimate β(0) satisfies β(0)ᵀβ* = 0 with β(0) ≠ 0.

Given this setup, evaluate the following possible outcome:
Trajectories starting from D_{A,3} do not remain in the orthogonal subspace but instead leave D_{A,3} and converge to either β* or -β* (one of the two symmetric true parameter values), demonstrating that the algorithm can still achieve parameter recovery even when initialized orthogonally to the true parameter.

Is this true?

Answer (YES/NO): NO